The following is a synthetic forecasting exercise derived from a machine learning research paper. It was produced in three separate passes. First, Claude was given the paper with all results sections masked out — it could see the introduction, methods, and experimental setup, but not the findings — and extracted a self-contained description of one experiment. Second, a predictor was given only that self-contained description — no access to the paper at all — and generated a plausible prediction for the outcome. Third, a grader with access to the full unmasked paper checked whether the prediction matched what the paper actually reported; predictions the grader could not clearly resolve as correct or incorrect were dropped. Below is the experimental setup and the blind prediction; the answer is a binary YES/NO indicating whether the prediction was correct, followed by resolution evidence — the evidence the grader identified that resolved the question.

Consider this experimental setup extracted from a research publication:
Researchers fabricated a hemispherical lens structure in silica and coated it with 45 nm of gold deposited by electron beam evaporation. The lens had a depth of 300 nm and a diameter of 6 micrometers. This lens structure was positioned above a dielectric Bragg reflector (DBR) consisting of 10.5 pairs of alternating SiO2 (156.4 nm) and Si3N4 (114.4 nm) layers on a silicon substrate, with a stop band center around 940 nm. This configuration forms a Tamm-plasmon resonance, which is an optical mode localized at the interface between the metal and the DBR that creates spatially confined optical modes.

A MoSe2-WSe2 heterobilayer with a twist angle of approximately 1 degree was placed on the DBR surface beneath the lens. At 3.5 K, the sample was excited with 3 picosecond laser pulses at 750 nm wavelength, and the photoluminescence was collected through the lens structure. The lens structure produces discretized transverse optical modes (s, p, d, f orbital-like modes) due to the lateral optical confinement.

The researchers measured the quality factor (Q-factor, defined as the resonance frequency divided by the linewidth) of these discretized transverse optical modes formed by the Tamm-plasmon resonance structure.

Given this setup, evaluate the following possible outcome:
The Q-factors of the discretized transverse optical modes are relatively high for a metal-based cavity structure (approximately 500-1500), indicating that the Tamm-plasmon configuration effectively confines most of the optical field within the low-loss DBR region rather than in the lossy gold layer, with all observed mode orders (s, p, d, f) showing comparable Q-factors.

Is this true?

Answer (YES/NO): NO